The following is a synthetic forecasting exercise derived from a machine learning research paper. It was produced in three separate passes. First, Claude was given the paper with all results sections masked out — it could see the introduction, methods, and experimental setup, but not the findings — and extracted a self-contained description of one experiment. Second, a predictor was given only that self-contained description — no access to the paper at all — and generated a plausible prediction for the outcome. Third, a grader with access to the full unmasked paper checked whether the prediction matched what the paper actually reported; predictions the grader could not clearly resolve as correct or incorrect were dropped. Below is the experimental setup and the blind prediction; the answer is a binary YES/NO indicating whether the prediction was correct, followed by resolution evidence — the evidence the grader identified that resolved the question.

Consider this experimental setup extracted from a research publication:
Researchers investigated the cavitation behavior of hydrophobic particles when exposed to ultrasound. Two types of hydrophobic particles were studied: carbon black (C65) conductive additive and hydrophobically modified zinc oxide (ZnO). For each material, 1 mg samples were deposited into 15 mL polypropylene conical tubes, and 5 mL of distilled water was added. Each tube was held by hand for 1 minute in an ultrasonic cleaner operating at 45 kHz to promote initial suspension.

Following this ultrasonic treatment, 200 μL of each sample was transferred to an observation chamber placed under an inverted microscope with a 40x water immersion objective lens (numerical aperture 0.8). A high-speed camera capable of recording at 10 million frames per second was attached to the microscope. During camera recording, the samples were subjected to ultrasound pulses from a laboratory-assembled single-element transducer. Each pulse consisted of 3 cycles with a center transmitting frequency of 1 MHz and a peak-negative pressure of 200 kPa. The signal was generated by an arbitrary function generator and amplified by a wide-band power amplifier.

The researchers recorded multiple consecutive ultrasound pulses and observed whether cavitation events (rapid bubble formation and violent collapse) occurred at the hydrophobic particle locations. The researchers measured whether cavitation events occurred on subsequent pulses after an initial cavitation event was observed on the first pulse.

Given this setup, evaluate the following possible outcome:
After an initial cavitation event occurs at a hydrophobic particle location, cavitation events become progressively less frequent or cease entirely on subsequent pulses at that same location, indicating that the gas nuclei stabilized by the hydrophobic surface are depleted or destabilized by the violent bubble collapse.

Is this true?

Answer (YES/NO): YES